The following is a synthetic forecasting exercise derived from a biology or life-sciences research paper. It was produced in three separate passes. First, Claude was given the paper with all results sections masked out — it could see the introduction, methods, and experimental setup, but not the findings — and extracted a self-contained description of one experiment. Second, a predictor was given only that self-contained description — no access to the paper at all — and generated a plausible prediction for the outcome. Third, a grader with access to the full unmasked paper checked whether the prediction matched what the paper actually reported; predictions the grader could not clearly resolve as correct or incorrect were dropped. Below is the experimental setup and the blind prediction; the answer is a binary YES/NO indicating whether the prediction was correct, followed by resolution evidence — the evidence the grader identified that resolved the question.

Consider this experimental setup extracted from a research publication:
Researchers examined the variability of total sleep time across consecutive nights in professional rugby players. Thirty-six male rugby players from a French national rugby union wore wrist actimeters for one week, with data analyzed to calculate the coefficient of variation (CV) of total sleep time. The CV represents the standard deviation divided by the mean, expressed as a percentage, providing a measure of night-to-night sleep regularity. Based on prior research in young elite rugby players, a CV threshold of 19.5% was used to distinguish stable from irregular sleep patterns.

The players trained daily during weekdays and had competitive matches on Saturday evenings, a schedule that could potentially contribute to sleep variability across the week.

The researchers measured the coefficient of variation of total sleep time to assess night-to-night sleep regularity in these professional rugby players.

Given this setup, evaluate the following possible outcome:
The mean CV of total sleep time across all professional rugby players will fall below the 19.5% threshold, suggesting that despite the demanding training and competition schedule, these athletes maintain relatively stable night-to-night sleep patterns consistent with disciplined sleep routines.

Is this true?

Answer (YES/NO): NO